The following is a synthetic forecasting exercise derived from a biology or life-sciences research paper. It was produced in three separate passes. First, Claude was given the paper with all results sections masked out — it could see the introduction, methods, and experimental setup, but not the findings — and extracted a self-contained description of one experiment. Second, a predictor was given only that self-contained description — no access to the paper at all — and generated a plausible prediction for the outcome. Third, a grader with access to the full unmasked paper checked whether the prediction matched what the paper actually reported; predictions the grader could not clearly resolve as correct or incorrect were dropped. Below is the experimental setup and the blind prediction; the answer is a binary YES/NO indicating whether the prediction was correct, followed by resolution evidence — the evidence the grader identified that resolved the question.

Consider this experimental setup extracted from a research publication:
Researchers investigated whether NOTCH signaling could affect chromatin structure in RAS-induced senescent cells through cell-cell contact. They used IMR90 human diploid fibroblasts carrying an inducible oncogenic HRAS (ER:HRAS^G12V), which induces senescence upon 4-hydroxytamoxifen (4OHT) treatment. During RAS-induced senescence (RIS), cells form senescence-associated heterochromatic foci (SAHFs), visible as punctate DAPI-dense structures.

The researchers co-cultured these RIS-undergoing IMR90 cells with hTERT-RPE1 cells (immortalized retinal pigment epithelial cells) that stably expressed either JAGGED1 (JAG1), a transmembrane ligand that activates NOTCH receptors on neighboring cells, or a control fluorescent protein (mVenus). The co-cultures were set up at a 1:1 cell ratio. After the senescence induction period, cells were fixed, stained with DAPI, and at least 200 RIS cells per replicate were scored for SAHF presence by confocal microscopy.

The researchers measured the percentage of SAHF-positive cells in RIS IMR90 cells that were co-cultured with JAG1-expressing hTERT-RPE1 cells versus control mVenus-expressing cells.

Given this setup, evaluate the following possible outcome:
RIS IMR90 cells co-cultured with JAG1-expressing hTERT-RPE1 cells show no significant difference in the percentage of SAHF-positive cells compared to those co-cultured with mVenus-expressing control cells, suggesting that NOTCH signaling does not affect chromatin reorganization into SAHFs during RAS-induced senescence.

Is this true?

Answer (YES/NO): NO